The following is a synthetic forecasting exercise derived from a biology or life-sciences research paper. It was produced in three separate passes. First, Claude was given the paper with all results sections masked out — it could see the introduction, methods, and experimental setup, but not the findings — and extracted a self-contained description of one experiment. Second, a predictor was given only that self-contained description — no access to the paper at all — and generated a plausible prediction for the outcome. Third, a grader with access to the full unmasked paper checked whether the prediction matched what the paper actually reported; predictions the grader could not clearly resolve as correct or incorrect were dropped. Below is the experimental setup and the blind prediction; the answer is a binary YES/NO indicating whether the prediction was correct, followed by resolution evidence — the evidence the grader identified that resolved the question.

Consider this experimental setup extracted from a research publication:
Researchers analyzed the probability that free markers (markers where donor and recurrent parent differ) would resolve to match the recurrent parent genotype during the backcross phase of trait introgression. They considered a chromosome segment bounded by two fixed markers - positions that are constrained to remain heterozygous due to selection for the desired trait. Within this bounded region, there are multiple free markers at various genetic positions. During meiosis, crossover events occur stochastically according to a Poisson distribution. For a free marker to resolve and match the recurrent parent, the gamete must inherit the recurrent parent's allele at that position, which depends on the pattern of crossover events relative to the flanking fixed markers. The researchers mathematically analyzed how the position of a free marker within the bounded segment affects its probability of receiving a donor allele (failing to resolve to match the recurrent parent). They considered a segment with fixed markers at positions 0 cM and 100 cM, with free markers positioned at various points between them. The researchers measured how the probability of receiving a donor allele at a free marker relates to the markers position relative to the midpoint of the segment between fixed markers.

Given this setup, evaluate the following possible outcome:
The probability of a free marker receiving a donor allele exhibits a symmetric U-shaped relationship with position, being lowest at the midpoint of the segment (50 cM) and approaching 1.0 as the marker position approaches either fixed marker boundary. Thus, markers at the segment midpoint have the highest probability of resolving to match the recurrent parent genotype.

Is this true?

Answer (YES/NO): YES